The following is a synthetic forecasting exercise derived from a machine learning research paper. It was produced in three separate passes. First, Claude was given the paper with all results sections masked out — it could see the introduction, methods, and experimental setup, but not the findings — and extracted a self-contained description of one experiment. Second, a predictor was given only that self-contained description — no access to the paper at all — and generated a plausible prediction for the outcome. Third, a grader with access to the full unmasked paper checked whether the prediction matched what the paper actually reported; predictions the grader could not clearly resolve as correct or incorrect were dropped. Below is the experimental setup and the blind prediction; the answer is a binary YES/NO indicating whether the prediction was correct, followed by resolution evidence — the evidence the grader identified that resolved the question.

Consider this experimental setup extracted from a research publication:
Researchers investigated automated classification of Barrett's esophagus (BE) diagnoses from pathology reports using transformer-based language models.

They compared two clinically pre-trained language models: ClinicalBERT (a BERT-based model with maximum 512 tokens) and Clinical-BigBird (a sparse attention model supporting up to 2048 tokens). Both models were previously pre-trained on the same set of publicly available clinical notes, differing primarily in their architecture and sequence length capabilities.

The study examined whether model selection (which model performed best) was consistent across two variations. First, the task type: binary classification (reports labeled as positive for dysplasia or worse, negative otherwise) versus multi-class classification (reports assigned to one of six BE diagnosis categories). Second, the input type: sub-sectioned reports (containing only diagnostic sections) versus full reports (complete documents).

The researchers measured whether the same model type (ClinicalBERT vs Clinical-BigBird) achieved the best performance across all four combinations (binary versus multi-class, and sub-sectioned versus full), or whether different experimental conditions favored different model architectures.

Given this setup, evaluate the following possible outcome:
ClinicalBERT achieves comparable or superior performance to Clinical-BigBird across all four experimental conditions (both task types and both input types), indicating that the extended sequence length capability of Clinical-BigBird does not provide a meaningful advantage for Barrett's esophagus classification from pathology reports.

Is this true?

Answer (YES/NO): NO